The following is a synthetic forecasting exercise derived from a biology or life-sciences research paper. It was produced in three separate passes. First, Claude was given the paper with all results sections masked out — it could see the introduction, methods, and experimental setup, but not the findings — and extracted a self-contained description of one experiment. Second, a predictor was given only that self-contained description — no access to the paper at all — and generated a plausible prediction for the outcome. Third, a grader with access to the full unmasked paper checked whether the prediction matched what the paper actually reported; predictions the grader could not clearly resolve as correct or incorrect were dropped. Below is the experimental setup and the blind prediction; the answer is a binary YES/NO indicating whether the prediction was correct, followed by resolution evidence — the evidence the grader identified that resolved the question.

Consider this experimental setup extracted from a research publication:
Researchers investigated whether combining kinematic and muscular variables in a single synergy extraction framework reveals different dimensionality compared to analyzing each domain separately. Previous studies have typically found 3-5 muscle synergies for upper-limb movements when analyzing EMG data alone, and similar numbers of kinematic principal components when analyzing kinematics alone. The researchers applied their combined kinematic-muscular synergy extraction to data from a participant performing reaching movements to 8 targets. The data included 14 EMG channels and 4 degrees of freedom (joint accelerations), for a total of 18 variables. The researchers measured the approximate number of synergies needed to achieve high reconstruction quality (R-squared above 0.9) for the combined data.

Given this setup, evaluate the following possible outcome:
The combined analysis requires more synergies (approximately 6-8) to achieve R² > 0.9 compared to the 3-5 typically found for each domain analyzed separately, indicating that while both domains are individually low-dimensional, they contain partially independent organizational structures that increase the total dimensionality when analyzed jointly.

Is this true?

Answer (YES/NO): YES